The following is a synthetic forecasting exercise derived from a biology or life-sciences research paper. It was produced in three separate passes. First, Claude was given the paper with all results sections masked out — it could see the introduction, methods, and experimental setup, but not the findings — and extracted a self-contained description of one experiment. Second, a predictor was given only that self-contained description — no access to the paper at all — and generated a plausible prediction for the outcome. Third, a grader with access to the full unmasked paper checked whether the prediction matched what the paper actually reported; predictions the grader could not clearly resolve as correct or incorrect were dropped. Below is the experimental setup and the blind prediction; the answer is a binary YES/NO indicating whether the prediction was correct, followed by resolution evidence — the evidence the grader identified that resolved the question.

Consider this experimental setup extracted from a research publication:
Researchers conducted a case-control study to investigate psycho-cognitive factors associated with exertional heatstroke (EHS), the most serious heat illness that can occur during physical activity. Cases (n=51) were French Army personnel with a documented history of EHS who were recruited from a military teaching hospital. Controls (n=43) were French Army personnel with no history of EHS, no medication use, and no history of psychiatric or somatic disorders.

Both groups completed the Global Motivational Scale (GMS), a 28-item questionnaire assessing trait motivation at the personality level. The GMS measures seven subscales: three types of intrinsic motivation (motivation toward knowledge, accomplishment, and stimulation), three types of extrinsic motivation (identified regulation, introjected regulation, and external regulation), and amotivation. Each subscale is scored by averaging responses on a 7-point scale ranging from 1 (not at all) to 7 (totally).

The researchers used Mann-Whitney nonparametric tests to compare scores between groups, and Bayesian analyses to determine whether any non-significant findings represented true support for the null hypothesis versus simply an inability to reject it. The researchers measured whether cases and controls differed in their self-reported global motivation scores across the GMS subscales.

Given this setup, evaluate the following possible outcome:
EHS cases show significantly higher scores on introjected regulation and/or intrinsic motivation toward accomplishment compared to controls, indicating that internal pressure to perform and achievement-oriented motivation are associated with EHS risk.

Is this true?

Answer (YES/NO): NO